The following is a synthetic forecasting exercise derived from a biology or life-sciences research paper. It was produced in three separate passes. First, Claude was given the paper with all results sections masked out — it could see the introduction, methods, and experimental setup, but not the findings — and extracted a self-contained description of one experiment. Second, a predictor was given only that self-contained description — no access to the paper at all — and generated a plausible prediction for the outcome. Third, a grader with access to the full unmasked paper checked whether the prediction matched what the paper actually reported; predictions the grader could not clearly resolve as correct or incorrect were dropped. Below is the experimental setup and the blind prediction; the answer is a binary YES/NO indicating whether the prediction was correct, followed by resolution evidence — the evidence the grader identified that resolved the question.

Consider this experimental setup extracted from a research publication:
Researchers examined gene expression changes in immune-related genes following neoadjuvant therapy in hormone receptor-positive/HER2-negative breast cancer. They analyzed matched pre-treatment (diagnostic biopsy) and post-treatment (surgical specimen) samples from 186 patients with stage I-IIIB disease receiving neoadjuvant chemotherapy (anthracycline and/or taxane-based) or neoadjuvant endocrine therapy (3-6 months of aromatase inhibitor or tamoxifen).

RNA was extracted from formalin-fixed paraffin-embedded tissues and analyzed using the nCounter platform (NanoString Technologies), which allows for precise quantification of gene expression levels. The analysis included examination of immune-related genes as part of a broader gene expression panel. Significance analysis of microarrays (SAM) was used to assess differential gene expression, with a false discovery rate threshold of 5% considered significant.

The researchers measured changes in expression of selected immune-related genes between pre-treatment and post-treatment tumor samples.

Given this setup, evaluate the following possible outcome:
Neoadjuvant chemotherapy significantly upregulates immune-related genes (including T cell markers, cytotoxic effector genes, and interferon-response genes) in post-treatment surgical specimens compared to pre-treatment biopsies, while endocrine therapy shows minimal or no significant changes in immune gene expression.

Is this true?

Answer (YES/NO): NO